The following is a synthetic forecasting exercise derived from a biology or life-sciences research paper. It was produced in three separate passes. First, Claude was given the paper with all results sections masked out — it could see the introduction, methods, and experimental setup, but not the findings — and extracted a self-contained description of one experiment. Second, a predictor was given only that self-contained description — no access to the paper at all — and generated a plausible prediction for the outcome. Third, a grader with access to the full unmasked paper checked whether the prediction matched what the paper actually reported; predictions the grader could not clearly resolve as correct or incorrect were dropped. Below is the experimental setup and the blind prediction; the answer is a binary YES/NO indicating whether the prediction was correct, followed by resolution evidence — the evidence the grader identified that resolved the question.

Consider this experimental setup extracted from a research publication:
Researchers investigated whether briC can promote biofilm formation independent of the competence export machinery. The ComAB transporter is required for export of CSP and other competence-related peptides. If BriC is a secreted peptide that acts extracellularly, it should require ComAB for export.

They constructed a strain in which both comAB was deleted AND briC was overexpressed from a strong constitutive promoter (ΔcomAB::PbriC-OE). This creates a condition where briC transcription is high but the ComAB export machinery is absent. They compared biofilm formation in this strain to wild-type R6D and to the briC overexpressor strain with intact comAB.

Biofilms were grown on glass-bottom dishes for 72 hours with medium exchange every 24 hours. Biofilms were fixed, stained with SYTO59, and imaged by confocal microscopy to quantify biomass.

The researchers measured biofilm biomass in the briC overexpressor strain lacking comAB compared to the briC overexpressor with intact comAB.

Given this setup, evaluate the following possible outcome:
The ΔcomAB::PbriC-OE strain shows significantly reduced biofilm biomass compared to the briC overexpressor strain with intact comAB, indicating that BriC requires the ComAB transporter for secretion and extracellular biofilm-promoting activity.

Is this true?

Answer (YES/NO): NO